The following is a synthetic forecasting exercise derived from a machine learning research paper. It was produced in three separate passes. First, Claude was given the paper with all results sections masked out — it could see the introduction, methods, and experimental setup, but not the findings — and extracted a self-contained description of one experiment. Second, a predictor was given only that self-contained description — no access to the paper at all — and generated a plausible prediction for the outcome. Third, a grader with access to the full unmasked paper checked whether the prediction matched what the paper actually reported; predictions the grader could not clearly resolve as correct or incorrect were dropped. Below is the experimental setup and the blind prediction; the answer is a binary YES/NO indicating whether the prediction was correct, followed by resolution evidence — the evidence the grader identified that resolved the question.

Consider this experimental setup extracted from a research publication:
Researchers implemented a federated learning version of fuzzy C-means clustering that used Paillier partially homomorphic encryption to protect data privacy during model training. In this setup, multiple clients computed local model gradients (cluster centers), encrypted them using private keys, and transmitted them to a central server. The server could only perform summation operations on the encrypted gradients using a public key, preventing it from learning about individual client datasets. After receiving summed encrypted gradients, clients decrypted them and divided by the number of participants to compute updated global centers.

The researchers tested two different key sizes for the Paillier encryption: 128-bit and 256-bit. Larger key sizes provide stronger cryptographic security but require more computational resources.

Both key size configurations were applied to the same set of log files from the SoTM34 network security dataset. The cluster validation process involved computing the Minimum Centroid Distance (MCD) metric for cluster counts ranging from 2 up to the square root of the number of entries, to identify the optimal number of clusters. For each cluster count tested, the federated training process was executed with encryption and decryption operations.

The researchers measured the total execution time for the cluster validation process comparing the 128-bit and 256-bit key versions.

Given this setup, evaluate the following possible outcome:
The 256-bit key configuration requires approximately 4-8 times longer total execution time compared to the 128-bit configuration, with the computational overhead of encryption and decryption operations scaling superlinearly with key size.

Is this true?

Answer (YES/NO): NO